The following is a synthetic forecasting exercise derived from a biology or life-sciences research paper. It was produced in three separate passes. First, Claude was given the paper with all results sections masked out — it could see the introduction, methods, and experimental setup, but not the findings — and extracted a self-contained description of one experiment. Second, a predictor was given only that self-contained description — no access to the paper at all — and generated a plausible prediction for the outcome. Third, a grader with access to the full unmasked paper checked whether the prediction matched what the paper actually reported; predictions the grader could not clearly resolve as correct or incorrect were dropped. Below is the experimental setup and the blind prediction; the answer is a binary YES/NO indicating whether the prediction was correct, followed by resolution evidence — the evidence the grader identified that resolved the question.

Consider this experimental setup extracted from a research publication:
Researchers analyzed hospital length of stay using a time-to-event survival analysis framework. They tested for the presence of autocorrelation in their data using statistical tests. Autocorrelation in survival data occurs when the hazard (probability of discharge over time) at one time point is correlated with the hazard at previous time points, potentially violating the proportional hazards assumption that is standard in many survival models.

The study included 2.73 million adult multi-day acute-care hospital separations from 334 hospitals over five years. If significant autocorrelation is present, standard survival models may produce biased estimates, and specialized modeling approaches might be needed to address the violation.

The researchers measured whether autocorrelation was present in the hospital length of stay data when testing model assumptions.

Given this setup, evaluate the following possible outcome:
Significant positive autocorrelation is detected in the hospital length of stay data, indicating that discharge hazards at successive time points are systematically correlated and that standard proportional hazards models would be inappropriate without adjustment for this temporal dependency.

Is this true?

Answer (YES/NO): NO